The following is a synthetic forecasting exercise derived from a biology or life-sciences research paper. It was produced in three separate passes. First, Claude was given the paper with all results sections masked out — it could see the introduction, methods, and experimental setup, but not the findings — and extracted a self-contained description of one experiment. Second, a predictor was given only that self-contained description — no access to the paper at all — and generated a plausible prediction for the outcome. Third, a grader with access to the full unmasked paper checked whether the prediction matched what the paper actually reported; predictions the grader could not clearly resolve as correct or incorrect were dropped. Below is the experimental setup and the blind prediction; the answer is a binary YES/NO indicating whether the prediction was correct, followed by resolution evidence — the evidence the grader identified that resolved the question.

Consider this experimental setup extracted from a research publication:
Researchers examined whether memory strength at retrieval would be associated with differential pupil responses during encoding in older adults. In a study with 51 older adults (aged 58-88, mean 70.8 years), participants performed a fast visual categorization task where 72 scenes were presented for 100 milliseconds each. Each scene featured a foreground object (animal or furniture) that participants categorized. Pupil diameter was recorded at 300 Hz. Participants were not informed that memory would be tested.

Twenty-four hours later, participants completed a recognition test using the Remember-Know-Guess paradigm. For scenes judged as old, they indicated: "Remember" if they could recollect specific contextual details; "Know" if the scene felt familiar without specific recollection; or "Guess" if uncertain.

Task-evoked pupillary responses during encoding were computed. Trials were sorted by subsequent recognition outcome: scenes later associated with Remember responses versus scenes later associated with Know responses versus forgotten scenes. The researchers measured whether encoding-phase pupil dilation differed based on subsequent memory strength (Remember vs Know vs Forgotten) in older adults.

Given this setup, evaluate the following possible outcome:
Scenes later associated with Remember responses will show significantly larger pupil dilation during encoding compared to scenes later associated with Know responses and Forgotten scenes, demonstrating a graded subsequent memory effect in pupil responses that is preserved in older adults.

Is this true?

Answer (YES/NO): NO